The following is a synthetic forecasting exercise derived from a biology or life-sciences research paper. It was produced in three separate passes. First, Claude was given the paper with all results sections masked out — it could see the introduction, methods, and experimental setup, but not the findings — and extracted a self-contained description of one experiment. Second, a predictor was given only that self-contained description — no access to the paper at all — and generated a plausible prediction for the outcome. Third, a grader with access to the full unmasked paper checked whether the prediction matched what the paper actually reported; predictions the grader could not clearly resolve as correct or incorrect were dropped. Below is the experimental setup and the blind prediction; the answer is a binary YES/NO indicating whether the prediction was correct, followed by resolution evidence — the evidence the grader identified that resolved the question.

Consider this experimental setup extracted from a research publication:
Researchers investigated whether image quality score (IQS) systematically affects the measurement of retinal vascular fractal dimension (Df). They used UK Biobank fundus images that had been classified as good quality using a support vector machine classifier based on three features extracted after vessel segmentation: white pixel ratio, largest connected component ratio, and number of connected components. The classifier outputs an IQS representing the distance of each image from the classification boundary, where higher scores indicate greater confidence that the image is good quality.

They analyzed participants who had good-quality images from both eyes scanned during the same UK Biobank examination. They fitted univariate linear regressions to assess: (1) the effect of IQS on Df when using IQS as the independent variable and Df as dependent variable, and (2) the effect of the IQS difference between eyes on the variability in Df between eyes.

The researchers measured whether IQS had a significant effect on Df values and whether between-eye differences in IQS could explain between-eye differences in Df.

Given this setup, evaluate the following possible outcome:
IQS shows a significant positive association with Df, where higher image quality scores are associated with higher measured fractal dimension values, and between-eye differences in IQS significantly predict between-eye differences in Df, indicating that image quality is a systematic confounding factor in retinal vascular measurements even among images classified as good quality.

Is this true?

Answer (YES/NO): YES